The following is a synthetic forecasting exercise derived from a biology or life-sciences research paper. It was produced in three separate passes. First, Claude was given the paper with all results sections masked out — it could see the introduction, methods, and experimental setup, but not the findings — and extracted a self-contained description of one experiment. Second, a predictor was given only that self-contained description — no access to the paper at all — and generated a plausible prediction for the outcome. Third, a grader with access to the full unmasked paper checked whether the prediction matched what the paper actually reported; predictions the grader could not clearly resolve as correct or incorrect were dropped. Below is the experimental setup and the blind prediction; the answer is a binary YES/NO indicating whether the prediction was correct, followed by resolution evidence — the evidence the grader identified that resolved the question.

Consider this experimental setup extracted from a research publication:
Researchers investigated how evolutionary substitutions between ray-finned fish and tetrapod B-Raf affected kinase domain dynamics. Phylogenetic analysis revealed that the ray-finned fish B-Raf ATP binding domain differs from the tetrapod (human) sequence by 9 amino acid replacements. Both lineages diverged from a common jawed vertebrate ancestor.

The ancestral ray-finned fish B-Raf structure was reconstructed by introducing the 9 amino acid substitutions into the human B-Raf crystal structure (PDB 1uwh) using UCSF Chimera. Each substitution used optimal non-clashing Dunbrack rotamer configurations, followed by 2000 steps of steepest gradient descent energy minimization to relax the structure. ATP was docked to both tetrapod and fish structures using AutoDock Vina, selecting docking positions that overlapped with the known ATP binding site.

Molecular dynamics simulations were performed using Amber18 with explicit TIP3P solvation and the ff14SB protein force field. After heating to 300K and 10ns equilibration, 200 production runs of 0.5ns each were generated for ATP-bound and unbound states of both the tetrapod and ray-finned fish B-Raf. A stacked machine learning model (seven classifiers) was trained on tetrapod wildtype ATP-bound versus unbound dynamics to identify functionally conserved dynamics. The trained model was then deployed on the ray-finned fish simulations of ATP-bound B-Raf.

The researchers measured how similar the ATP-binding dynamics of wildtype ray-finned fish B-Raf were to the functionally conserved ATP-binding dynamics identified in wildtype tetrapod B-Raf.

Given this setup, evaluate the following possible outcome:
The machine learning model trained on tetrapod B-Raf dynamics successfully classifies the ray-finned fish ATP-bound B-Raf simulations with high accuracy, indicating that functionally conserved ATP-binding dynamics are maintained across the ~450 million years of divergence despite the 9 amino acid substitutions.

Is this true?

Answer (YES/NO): YES